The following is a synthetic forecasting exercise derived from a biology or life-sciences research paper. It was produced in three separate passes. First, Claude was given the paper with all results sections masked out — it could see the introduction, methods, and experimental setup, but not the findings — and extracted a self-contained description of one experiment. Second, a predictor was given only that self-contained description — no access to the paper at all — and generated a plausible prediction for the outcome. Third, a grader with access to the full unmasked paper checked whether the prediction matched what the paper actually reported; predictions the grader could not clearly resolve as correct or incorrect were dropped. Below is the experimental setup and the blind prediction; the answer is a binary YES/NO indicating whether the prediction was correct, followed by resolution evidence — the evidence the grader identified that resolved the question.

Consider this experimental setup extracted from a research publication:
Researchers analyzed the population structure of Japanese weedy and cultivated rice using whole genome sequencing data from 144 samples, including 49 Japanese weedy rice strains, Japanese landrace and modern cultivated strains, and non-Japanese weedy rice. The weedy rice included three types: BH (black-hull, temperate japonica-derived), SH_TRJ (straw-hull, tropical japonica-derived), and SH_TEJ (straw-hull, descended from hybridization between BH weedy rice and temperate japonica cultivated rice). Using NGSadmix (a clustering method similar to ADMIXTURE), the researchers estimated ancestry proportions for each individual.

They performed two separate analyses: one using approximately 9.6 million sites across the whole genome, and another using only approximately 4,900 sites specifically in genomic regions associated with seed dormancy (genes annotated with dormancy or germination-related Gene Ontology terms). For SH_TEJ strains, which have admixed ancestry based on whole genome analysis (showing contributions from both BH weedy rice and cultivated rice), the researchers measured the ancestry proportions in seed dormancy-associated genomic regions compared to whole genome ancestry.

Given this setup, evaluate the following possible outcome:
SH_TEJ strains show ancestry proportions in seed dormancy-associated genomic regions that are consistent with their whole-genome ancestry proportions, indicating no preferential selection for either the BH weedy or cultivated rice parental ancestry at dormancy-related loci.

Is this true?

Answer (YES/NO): NO